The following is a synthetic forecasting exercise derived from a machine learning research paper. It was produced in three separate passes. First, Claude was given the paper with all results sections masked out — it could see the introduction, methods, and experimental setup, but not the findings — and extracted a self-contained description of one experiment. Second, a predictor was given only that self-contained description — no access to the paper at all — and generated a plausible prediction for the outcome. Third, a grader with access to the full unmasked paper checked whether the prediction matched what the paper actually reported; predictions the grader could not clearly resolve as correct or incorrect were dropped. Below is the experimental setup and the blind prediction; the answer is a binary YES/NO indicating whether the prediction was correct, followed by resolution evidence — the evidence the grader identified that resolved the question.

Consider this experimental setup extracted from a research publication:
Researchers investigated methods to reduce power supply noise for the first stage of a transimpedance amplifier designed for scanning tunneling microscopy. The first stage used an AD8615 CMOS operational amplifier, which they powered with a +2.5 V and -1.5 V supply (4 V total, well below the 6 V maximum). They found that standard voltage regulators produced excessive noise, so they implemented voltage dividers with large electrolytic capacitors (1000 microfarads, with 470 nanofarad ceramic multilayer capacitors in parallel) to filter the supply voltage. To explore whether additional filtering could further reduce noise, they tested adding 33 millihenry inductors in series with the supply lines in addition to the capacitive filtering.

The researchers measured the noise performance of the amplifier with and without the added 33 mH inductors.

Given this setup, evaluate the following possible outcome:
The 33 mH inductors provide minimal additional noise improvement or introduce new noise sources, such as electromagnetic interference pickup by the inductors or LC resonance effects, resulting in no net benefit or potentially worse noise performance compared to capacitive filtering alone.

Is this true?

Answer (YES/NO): YES